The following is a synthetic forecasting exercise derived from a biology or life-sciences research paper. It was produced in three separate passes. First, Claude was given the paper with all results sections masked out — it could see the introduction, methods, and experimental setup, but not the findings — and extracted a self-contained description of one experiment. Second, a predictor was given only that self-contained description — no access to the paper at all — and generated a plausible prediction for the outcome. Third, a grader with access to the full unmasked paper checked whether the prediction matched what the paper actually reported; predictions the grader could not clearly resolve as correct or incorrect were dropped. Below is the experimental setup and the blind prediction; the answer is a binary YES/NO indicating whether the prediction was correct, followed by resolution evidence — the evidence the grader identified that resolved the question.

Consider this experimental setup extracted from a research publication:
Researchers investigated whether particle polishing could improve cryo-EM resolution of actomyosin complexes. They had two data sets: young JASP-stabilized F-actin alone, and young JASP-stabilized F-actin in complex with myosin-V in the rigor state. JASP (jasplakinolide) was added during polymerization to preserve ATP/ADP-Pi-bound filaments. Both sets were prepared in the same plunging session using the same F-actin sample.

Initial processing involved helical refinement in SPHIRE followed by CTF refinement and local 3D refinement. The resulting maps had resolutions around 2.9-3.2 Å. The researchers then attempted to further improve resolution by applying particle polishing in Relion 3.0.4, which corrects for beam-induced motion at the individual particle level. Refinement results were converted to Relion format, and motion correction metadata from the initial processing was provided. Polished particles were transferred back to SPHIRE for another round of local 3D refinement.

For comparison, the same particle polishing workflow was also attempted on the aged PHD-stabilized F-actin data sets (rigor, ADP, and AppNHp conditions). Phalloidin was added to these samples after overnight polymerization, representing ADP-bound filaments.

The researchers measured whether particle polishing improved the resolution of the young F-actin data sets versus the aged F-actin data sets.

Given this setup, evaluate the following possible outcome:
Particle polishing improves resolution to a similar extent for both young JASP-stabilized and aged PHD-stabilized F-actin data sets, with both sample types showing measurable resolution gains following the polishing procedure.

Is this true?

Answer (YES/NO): NO